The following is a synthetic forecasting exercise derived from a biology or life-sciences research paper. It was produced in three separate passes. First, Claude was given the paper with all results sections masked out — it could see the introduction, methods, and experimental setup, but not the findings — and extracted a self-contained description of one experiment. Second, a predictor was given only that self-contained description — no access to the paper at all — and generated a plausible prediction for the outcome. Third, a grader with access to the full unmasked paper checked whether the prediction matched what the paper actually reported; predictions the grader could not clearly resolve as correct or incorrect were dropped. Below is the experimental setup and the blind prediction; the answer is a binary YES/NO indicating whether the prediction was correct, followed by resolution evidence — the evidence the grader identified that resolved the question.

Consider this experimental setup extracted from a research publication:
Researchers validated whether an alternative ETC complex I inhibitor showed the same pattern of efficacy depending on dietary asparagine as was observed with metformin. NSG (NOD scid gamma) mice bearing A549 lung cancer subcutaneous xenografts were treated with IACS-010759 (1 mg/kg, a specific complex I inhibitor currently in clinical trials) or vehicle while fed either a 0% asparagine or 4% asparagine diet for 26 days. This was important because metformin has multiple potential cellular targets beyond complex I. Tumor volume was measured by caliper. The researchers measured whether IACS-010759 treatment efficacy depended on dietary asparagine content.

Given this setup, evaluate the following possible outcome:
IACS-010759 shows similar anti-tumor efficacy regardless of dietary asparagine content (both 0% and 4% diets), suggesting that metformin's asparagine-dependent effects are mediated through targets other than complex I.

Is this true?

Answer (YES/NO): NO